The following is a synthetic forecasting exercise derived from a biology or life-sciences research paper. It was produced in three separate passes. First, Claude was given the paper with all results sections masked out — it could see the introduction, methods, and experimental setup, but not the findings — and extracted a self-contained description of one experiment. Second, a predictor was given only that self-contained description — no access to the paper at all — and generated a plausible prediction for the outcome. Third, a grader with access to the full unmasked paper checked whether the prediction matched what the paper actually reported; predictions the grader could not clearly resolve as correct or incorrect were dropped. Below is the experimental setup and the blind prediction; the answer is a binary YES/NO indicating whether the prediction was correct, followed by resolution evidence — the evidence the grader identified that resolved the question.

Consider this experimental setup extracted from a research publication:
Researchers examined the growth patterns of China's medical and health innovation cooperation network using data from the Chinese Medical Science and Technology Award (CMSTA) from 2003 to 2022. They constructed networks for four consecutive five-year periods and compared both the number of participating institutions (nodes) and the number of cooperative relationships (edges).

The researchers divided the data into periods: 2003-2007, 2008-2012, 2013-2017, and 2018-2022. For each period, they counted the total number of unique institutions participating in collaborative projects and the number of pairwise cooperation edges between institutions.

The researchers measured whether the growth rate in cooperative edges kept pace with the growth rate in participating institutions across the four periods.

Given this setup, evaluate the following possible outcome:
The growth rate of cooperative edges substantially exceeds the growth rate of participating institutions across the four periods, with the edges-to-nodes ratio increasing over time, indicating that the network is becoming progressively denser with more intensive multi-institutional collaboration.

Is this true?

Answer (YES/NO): NO